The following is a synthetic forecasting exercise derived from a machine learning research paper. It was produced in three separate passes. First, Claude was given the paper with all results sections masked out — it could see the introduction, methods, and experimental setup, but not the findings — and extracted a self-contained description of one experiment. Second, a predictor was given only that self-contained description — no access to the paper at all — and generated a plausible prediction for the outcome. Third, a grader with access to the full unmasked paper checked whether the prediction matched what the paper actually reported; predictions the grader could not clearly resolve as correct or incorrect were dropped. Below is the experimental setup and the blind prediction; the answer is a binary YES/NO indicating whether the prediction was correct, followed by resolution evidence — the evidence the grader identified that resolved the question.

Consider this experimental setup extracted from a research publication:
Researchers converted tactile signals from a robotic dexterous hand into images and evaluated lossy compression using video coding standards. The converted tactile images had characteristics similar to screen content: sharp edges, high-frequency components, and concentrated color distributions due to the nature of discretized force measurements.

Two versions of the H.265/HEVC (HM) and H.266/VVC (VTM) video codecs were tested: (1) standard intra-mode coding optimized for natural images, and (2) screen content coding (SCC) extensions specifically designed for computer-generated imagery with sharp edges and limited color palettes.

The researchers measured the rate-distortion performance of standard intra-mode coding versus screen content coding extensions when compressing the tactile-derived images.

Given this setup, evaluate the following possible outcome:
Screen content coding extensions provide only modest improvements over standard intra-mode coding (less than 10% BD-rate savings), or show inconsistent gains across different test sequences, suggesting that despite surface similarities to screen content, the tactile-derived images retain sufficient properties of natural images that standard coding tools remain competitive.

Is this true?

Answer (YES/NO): NO